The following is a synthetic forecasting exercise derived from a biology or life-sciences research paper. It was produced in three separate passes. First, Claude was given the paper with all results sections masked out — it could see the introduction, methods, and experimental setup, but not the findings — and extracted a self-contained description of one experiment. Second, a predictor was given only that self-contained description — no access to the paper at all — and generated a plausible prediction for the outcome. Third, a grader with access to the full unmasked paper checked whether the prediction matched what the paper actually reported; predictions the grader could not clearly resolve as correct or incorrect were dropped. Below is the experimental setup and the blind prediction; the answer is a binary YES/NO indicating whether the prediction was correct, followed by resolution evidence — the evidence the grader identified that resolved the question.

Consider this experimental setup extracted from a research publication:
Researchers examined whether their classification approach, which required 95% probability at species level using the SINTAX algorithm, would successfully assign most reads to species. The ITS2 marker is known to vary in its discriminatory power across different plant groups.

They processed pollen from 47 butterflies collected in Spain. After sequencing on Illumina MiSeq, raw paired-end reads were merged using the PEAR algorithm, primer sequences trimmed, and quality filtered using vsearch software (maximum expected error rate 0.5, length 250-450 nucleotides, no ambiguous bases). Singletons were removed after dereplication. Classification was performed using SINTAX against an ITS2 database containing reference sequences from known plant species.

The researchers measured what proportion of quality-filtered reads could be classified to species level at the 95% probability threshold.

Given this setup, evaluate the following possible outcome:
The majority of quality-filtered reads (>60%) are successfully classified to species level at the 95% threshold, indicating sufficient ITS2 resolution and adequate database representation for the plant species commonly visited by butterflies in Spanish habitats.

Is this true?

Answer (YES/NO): NO